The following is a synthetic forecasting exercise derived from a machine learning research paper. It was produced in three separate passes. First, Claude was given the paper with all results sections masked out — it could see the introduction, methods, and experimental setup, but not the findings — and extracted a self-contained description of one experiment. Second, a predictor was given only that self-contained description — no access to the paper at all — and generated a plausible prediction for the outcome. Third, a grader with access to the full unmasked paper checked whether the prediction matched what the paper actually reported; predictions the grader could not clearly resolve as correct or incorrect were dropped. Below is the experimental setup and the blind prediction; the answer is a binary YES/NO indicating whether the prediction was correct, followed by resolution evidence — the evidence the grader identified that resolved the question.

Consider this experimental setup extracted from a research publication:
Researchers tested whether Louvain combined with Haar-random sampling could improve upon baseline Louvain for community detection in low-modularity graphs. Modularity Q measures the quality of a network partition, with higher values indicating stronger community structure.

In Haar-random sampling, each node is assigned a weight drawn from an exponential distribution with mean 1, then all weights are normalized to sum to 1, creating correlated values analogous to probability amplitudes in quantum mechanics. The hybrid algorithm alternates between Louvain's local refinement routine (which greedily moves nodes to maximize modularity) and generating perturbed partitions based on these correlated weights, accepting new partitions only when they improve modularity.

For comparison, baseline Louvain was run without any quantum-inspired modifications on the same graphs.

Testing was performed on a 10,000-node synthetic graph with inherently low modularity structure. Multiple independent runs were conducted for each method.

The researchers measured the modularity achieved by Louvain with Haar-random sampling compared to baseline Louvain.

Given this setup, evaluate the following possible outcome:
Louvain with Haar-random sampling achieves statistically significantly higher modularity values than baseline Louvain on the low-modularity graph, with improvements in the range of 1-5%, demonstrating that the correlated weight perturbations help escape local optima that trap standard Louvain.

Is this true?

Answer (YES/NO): NO